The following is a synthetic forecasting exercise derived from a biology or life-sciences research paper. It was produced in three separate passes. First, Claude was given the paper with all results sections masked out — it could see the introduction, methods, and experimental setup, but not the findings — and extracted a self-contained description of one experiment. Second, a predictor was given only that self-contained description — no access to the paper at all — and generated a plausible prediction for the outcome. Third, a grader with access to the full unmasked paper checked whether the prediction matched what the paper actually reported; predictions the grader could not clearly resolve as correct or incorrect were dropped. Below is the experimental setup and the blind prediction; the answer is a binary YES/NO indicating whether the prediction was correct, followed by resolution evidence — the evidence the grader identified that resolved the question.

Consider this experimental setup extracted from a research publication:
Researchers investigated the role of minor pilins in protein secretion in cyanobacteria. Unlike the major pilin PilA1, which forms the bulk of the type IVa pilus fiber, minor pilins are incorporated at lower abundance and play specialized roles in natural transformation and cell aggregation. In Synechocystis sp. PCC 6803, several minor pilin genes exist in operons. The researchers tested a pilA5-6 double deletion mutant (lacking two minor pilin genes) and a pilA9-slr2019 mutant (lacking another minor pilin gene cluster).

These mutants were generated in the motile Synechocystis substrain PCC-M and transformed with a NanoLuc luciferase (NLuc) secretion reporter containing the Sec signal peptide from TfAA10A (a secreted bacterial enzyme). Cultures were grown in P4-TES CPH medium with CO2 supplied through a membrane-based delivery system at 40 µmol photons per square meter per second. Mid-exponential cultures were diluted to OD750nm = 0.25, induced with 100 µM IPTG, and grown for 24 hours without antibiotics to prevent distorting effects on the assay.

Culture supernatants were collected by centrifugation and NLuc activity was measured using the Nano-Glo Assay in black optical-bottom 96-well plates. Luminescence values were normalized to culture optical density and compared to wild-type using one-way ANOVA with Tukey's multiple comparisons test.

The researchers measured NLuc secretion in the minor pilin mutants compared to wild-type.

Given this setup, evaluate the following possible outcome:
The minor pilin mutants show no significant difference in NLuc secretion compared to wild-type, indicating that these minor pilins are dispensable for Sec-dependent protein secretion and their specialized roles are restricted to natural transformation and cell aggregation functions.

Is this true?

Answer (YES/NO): NO